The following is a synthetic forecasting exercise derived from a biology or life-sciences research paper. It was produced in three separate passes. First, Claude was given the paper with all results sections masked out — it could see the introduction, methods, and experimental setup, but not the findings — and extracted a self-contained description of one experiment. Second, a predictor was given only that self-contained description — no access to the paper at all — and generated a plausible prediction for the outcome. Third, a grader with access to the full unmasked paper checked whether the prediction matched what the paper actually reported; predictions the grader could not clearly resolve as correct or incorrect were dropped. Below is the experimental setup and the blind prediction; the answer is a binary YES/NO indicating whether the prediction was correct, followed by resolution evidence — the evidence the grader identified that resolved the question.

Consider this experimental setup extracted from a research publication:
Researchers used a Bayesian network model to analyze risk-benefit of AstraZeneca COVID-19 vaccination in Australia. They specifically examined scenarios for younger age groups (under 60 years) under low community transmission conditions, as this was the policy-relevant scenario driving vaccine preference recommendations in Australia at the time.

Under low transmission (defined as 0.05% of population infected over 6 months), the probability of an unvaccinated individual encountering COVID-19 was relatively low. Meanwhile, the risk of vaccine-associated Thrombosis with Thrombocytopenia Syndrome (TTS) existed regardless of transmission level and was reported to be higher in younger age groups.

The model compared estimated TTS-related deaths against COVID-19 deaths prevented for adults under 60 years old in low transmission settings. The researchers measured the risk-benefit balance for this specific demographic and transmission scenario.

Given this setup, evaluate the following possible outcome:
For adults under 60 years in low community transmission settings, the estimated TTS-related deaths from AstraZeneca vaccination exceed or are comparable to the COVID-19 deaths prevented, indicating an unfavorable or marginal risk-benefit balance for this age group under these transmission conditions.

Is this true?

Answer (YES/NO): YES